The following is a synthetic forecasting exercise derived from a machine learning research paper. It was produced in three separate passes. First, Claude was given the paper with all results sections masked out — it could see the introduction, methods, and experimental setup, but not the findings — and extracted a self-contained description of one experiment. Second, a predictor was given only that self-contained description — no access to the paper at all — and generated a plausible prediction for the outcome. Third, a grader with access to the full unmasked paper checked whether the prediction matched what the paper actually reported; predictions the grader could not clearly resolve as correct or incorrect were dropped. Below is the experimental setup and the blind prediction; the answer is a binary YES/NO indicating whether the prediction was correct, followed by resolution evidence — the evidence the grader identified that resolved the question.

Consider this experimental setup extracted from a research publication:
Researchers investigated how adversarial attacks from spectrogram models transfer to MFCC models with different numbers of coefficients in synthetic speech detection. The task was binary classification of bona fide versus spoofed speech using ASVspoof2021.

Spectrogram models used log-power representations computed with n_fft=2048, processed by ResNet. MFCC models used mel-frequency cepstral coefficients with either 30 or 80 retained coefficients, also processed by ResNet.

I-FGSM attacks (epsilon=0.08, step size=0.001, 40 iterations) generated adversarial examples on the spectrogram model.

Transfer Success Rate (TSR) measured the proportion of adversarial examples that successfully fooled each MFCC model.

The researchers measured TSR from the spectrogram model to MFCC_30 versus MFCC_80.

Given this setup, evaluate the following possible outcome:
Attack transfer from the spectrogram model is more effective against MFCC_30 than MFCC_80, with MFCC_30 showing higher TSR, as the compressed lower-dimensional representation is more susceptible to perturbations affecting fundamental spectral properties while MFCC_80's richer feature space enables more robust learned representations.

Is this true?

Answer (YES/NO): NO